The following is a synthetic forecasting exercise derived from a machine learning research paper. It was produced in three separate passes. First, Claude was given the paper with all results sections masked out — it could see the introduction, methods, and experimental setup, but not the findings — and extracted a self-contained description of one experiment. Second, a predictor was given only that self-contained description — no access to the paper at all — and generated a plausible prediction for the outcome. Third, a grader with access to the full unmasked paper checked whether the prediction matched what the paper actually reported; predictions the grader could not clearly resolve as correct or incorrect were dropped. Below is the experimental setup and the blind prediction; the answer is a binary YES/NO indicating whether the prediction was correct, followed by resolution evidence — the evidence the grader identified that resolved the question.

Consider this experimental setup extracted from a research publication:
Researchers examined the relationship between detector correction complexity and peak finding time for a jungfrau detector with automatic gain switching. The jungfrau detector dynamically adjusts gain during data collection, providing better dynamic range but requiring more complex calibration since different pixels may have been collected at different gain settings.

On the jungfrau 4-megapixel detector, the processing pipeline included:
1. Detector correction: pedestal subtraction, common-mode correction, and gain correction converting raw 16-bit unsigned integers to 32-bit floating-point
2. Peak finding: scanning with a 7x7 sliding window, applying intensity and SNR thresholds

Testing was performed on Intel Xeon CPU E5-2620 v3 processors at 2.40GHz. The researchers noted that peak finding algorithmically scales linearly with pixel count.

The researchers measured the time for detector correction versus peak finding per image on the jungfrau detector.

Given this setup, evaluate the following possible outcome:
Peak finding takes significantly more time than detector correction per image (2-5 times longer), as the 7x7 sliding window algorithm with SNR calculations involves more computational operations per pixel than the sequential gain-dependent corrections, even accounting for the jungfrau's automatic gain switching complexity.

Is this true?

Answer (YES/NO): NO